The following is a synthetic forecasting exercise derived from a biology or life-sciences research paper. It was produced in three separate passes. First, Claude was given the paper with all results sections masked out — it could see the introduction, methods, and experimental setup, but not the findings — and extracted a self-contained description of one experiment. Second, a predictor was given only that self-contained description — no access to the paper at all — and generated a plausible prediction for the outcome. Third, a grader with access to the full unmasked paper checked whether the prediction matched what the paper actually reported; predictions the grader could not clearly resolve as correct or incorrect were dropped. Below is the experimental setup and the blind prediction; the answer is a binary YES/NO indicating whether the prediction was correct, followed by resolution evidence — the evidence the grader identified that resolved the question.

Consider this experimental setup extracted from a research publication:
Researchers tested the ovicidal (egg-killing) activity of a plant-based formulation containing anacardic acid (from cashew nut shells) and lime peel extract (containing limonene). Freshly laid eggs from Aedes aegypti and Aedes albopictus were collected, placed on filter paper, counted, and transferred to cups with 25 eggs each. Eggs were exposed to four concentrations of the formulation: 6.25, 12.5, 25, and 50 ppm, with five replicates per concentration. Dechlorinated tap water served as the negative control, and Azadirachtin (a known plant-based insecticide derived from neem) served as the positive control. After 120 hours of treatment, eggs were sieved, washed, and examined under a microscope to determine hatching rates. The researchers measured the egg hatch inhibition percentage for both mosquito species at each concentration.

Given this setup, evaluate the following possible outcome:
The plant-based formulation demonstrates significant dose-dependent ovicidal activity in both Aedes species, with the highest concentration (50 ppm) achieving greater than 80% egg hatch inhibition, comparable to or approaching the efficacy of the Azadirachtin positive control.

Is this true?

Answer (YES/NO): NO